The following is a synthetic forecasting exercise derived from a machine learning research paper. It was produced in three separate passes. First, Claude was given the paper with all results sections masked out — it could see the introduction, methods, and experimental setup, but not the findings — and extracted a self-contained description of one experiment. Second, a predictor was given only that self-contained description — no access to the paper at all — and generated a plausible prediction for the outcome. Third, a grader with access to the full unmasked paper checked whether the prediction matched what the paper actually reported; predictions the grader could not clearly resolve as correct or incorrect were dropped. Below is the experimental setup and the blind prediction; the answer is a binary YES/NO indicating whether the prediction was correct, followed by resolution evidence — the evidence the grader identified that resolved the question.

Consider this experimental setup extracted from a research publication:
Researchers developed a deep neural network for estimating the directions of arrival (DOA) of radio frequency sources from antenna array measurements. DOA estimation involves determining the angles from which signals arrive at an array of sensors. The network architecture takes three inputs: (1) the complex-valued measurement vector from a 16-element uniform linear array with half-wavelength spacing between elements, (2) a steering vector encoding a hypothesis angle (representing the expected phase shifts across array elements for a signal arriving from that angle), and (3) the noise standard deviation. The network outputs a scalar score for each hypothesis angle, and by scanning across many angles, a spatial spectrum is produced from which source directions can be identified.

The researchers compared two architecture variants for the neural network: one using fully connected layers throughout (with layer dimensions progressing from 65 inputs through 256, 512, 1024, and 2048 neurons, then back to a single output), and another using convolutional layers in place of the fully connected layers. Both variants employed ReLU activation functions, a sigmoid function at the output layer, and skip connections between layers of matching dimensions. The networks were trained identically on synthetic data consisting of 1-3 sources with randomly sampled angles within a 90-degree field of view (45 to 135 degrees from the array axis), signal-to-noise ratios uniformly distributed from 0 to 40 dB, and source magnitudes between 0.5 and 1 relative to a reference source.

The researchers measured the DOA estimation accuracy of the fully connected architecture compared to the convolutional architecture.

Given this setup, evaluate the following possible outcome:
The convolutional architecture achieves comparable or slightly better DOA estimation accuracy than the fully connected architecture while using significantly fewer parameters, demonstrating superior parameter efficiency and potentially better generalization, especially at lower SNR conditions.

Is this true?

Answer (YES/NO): NO